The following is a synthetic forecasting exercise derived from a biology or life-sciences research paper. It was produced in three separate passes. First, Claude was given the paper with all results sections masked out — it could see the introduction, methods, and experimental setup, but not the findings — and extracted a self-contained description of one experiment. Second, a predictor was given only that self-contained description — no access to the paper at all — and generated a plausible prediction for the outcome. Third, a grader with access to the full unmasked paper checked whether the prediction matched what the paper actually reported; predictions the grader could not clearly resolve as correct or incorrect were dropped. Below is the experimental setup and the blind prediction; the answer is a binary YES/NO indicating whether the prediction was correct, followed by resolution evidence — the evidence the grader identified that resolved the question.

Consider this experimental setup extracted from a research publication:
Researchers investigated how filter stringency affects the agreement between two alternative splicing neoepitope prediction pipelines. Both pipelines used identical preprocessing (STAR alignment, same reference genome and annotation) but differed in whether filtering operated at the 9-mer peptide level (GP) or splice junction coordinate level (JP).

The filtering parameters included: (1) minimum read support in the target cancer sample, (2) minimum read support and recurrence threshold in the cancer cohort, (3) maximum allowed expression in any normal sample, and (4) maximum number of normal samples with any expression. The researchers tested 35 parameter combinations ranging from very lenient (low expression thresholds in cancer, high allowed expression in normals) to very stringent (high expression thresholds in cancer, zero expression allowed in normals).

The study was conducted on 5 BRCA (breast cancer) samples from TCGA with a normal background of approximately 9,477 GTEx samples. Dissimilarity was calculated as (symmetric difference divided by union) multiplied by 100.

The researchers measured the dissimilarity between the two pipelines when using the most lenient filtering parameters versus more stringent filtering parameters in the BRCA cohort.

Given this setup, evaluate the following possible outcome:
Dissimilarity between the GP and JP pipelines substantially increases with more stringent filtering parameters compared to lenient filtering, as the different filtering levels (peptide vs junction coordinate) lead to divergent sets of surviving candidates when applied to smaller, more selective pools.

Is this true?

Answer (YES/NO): NO